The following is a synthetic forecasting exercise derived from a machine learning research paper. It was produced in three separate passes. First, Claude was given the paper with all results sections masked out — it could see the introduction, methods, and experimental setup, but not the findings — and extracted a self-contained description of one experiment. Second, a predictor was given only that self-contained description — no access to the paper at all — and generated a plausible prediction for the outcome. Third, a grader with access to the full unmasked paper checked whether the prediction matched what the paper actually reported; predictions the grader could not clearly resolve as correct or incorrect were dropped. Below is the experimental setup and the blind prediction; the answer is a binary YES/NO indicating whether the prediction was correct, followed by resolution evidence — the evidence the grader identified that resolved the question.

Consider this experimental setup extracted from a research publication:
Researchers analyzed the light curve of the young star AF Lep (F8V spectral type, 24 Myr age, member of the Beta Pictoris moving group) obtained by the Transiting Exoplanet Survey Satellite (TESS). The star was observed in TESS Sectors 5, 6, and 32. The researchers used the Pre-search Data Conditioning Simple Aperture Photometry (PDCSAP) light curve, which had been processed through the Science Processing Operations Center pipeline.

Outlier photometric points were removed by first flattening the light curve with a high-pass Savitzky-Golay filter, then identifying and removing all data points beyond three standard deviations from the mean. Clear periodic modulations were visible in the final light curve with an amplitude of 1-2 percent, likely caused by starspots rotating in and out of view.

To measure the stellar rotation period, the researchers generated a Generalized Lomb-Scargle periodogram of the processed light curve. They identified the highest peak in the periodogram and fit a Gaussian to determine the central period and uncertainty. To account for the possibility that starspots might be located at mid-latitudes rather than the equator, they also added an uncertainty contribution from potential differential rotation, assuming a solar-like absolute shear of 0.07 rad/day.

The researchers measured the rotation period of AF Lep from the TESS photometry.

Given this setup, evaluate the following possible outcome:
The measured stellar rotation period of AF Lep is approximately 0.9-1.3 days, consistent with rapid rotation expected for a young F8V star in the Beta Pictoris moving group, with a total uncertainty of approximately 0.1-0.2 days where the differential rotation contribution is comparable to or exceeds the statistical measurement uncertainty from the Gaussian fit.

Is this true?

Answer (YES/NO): NO